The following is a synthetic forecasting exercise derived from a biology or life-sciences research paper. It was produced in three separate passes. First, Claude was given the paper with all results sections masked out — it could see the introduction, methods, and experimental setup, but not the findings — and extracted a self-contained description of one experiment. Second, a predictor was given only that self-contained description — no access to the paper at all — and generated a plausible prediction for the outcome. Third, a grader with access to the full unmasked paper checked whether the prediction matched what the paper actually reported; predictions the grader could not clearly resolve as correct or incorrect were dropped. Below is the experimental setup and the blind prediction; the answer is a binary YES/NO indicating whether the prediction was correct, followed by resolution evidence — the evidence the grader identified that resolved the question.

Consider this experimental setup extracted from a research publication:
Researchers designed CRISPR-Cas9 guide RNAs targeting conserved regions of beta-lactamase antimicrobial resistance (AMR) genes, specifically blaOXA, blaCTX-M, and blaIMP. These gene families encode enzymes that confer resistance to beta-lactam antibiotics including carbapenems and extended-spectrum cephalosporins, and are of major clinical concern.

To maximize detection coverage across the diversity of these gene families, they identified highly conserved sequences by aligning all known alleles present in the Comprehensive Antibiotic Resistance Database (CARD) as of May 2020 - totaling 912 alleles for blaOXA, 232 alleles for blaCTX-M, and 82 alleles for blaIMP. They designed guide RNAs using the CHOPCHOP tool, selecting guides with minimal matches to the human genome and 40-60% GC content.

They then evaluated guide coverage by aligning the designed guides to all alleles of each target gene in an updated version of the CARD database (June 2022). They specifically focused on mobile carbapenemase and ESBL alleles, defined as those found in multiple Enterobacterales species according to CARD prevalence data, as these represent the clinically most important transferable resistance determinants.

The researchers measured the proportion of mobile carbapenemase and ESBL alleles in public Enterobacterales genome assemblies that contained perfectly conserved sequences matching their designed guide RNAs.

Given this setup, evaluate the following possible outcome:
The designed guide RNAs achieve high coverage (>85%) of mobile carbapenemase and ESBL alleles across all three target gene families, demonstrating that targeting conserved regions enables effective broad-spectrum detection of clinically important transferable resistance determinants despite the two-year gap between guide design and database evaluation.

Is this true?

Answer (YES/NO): NO